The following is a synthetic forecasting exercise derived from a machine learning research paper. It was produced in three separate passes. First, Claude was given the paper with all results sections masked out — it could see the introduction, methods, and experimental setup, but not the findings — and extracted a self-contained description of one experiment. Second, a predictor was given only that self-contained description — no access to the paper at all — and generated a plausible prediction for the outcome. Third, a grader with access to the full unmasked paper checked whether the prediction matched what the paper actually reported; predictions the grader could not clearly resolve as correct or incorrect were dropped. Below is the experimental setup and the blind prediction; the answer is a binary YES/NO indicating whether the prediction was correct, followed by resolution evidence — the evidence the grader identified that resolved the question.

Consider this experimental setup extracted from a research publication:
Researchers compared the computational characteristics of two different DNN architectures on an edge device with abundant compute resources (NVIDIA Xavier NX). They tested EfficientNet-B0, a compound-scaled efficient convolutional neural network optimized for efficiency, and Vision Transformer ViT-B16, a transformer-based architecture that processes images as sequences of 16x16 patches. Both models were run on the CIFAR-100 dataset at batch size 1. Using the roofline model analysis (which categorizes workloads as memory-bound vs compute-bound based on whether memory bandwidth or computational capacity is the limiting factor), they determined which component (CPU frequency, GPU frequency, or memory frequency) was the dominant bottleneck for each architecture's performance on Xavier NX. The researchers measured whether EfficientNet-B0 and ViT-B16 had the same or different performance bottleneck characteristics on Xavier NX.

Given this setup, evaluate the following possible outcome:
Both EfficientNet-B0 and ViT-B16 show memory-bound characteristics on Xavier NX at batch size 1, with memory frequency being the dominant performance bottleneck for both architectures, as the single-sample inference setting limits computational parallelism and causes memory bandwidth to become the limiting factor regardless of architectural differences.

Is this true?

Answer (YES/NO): NO